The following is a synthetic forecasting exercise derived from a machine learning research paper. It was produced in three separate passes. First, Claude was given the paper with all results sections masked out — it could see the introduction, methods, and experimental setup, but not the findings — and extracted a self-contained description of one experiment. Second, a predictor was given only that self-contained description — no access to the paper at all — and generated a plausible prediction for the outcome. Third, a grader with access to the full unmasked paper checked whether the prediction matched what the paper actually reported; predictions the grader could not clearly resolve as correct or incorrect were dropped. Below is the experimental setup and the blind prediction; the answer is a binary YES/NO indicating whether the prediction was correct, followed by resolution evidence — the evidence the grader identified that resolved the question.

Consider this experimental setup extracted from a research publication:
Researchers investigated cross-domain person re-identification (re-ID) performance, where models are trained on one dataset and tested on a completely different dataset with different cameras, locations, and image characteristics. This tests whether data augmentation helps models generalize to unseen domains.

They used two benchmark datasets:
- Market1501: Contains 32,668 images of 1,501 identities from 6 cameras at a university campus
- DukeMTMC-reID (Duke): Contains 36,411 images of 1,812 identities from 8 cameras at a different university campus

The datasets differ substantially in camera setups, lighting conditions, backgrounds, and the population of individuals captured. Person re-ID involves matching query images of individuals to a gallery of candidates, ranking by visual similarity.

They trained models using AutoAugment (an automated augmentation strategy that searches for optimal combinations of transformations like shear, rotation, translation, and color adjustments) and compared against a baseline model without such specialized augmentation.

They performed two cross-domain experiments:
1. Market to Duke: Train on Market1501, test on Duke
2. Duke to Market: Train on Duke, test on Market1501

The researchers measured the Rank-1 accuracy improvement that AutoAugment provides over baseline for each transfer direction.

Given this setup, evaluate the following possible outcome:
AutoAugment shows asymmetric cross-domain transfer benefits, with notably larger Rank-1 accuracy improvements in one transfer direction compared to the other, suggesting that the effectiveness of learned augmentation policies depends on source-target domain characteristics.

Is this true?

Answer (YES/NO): YES